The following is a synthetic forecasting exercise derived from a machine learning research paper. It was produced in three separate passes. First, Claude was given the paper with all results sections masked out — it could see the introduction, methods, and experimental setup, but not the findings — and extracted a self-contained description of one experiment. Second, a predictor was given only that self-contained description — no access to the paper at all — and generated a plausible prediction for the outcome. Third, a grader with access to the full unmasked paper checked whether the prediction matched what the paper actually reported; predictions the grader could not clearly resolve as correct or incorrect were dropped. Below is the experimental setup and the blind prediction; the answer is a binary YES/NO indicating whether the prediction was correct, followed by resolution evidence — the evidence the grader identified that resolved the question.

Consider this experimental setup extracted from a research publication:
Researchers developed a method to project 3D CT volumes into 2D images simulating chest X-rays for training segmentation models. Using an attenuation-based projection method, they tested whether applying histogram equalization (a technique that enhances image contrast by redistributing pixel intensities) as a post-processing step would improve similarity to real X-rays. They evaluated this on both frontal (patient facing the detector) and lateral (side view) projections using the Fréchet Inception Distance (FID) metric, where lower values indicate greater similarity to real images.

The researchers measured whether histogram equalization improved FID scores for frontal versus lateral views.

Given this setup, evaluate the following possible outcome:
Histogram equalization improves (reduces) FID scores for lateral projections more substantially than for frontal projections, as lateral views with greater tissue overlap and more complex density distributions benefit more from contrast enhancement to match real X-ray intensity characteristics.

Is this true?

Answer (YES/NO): NO